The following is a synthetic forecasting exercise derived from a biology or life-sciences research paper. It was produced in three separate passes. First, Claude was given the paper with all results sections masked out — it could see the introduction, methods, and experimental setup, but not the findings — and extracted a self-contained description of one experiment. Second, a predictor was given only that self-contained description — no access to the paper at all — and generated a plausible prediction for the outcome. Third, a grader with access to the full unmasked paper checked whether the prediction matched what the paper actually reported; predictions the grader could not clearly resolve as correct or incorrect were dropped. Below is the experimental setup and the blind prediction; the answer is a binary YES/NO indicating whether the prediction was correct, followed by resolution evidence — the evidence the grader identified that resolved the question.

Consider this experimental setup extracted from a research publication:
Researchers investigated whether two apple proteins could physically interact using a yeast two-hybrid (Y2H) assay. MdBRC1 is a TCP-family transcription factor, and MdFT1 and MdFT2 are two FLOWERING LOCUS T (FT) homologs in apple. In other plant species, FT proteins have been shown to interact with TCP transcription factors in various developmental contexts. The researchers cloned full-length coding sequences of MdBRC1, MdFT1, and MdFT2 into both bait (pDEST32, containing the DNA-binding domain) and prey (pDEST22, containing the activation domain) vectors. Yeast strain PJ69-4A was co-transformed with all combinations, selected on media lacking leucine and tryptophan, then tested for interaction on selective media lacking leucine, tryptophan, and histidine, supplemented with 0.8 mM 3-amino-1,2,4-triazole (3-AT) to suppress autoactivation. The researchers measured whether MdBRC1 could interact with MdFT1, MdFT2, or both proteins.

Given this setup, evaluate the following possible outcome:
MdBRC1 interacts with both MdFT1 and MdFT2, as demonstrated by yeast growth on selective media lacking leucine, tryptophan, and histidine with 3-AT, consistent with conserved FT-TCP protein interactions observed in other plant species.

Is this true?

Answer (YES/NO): YES